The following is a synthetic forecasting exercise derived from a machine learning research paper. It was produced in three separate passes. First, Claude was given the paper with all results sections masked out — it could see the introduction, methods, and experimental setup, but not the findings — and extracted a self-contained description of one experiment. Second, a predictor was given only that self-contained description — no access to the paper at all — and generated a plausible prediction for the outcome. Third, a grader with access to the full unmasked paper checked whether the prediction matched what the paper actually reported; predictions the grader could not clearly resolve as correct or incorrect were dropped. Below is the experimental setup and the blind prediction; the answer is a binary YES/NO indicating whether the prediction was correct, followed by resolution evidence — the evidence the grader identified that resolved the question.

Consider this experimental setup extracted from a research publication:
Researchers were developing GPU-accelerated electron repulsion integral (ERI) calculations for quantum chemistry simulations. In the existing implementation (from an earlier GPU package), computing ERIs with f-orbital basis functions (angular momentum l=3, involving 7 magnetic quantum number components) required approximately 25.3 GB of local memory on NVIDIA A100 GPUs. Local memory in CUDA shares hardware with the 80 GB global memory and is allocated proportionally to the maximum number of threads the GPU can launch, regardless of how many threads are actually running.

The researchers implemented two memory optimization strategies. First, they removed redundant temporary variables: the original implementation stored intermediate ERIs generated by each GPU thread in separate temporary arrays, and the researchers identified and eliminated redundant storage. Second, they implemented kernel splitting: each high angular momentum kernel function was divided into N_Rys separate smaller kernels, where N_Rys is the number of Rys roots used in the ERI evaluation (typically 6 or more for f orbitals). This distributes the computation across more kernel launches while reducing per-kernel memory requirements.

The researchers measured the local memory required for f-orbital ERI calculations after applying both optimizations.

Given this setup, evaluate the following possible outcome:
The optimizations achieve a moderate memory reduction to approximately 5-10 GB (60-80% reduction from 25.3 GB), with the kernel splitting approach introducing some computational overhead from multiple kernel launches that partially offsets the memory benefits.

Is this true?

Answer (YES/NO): NO